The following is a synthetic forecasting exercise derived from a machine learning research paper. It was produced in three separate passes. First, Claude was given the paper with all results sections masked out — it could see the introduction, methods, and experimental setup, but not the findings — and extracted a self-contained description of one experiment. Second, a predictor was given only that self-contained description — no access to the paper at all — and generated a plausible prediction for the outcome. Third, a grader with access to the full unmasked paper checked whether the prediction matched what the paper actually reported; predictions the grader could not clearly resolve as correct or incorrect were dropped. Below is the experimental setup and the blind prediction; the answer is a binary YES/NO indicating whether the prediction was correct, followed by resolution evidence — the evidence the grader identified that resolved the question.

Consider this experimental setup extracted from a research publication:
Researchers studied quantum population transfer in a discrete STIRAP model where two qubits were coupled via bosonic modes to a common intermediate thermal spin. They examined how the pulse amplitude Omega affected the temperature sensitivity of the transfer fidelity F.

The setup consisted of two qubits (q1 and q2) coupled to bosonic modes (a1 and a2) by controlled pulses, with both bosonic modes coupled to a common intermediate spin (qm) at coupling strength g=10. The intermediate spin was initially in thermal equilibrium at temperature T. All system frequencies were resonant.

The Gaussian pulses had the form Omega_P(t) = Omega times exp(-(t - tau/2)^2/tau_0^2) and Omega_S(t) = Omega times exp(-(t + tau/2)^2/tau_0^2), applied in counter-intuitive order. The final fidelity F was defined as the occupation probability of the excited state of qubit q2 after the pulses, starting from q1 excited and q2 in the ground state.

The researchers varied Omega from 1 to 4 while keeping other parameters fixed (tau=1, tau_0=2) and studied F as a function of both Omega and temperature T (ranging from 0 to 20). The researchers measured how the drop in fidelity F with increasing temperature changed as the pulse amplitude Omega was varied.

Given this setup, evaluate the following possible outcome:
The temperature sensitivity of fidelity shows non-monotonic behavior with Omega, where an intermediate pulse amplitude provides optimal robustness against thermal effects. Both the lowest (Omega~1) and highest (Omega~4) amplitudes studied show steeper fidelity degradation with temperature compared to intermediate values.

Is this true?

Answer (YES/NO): NO